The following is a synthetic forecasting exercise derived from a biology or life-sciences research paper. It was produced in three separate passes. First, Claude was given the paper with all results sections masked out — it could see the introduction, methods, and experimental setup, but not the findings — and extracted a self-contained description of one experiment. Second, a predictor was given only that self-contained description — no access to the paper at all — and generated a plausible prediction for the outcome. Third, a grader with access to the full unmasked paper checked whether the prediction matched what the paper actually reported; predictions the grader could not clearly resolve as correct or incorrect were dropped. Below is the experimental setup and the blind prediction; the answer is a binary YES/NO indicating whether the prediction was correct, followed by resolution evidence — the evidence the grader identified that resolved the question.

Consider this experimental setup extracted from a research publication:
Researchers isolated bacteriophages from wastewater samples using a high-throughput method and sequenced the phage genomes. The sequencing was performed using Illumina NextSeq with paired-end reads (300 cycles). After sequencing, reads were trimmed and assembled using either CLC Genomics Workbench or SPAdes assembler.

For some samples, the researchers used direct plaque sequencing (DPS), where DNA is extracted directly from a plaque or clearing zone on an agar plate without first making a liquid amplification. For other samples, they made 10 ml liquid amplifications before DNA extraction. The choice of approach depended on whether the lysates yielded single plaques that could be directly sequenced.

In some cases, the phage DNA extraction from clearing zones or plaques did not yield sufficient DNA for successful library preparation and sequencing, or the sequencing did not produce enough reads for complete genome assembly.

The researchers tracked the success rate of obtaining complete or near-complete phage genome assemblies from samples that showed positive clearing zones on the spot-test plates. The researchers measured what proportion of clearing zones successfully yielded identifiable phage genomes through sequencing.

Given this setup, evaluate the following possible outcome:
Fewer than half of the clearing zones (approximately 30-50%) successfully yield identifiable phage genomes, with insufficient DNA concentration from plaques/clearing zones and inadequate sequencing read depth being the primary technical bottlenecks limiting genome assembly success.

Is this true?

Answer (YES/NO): NO